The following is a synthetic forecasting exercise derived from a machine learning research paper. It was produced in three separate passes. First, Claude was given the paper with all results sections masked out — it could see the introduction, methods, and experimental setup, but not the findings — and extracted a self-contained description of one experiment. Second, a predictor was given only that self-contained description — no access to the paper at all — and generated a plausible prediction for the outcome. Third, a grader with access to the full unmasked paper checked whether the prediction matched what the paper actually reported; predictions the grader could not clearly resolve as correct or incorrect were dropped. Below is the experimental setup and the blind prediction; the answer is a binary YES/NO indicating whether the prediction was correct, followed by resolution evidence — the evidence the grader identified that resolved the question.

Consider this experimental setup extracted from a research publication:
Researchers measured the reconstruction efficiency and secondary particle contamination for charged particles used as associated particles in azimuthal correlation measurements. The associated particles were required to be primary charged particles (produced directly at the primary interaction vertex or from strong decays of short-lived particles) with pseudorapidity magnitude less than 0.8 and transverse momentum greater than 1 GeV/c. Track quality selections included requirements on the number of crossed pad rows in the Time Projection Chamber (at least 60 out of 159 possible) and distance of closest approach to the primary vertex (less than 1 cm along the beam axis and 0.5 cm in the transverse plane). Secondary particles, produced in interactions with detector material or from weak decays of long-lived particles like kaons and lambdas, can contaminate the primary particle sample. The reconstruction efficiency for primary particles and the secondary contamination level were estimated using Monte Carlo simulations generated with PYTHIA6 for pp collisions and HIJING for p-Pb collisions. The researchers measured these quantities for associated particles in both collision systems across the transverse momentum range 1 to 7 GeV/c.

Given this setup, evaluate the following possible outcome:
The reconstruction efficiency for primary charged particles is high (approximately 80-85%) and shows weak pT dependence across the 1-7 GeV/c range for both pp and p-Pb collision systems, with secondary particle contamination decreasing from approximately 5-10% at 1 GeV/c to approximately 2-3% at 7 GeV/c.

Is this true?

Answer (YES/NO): NO